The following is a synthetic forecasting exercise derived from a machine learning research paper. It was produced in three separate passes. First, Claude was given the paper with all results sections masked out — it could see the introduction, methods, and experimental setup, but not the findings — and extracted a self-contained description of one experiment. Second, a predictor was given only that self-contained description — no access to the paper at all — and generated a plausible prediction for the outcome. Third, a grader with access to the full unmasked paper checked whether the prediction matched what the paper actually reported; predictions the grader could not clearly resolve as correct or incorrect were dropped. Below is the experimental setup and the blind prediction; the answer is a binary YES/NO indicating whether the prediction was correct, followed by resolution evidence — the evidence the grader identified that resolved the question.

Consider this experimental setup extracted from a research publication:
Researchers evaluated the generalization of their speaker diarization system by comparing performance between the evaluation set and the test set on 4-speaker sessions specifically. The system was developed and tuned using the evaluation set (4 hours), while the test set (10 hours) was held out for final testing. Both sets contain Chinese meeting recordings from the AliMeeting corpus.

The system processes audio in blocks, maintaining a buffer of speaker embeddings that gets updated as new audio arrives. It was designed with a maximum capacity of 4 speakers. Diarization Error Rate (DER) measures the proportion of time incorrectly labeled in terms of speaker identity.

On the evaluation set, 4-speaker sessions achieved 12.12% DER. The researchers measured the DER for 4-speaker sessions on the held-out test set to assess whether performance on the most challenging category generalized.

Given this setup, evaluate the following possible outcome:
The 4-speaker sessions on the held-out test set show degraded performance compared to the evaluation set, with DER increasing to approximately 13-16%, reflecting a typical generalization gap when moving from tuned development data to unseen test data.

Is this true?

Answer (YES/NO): NO